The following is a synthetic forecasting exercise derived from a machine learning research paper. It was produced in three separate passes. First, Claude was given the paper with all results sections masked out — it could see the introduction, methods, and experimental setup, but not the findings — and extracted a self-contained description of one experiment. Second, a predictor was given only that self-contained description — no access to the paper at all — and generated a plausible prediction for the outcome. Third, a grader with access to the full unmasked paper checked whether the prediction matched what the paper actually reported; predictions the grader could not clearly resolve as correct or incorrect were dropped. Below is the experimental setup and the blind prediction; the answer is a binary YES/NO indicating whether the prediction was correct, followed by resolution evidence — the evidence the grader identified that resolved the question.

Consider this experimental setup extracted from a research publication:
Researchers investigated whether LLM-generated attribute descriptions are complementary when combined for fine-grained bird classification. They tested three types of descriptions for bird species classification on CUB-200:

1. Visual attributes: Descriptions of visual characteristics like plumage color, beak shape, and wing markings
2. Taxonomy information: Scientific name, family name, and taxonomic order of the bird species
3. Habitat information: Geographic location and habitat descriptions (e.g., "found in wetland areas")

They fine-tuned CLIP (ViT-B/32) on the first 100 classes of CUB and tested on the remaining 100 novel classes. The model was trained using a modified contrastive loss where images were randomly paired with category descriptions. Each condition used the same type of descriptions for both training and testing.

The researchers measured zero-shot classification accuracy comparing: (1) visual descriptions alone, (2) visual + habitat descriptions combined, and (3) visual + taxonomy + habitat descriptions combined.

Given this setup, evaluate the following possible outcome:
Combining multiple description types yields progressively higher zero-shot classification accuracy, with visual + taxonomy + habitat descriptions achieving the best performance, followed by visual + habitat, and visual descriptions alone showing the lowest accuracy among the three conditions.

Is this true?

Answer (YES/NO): YES